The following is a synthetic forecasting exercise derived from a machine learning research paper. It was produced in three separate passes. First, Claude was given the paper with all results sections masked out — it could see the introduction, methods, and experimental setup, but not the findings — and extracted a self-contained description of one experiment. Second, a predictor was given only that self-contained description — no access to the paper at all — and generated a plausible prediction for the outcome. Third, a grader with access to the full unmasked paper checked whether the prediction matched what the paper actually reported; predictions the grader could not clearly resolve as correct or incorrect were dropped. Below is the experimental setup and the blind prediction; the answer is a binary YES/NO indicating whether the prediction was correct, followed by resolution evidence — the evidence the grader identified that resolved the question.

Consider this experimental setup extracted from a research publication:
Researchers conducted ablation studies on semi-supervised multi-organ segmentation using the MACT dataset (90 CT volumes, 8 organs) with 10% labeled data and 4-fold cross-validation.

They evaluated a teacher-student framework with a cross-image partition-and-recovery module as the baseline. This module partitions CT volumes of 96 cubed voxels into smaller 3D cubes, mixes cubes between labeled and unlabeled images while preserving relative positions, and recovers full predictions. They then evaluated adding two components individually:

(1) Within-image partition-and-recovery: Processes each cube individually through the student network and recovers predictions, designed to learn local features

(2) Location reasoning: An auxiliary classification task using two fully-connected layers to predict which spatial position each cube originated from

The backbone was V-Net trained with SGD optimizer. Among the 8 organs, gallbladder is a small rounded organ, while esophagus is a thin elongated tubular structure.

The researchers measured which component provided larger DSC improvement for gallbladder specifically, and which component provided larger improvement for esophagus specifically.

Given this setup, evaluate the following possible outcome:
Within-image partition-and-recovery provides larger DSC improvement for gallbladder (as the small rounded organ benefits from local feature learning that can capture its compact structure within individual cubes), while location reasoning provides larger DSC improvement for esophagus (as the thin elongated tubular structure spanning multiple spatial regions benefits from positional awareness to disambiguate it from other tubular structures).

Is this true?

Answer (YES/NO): NO